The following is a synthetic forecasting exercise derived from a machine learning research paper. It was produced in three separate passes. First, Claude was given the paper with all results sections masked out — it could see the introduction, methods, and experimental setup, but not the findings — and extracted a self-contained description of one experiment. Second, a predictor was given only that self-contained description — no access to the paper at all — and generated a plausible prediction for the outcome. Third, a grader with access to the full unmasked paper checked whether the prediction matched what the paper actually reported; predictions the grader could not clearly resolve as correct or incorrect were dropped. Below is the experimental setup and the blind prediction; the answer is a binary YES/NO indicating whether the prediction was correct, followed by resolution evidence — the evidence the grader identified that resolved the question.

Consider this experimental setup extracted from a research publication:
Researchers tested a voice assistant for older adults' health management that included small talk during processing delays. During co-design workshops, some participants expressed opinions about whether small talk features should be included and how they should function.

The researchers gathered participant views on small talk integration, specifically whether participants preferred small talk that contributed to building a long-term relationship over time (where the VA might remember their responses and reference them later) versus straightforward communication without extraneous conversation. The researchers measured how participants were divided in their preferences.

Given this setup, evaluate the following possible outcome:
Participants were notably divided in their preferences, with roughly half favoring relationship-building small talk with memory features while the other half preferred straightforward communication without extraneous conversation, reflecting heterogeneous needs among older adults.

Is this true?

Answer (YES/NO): YES